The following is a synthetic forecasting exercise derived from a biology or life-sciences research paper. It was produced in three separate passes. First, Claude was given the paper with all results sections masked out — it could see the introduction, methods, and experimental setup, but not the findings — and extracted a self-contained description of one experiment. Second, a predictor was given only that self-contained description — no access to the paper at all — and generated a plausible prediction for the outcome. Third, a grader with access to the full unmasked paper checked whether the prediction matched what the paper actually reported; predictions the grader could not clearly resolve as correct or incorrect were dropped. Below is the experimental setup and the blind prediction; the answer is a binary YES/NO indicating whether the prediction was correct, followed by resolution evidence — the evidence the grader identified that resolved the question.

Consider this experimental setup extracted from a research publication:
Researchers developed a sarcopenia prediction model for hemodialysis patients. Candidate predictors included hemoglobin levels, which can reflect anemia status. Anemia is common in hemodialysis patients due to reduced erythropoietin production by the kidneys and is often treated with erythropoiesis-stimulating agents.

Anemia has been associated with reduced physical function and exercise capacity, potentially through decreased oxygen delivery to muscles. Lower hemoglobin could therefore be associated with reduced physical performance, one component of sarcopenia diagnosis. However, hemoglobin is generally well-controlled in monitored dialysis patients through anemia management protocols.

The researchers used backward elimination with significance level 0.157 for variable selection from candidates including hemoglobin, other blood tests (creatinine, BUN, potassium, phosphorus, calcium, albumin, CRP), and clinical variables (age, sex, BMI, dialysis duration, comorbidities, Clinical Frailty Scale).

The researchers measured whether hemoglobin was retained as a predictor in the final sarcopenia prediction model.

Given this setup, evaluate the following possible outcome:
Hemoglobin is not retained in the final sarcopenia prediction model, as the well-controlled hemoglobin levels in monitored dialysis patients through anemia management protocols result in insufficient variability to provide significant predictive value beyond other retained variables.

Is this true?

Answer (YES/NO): YES